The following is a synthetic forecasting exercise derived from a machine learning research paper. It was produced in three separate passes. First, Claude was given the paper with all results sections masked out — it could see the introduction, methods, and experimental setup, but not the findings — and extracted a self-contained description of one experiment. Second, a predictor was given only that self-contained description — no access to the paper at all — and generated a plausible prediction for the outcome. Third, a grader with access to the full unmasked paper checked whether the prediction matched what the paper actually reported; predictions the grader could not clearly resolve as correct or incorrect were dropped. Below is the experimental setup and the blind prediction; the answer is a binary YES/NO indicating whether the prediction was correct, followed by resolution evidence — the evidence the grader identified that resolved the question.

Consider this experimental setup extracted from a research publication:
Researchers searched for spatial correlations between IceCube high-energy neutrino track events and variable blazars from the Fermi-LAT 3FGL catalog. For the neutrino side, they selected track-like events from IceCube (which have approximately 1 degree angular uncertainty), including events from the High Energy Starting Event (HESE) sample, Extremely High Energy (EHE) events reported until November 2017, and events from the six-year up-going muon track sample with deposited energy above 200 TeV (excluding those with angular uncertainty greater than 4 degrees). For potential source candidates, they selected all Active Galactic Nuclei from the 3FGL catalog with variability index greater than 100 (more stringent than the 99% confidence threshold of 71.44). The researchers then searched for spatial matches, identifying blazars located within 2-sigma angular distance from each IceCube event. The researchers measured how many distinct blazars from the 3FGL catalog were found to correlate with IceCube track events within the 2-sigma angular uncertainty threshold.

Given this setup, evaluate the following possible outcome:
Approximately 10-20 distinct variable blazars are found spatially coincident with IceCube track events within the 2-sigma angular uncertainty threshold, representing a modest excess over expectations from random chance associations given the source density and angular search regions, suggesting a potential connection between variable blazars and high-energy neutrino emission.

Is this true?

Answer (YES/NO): NO